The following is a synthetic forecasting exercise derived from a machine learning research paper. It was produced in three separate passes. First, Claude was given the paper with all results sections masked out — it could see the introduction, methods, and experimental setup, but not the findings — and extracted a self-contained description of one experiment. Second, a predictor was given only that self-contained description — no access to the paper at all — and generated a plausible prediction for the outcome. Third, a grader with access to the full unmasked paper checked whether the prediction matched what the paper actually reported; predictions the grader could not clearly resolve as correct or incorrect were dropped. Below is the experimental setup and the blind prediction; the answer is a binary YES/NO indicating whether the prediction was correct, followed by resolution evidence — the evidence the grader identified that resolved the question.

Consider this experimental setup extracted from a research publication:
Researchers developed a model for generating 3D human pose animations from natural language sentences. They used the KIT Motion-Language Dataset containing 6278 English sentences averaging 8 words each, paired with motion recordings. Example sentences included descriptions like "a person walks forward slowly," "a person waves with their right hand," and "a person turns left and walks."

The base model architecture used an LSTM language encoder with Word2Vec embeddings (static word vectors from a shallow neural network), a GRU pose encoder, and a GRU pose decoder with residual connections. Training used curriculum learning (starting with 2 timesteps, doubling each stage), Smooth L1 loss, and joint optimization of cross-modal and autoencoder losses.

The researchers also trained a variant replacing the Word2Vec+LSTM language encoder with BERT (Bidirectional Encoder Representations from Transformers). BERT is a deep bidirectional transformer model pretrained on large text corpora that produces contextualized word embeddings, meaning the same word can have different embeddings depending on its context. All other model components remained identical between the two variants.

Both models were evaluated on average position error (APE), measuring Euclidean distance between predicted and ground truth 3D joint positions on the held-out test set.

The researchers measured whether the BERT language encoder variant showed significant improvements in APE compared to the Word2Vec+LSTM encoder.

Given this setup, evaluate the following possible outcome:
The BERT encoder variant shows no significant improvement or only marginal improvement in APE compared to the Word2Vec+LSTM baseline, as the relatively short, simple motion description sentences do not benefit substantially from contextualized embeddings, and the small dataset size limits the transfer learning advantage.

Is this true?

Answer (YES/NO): YES